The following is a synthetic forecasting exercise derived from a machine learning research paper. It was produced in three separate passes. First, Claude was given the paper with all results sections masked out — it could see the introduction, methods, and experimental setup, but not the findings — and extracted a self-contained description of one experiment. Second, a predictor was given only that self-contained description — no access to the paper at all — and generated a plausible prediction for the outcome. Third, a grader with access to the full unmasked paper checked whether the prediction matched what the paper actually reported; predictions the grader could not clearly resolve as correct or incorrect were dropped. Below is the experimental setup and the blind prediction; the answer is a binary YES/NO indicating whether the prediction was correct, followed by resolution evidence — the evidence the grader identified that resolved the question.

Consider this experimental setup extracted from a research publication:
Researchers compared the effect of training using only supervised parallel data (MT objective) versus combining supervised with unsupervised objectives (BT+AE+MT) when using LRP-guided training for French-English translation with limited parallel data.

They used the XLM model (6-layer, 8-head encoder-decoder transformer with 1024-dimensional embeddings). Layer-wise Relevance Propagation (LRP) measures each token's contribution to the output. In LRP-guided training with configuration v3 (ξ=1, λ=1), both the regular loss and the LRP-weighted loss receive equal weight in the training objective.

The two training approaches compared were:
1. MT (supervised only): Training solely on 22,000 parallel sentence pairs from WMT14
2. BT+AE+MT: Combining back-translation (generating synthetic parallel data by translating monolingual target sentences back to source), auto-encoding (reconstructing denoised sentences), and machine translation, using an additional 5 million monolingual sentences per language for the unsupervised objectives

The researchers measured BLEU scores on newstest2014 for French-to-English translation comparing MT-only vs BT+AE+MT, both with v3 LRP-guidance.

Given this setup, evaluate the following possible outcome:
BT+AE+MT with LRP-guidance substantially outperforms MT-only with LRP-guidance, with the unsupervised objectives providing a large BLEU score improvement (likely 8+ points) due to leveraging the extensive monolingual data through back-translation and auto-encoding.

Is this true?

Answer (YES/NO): NO